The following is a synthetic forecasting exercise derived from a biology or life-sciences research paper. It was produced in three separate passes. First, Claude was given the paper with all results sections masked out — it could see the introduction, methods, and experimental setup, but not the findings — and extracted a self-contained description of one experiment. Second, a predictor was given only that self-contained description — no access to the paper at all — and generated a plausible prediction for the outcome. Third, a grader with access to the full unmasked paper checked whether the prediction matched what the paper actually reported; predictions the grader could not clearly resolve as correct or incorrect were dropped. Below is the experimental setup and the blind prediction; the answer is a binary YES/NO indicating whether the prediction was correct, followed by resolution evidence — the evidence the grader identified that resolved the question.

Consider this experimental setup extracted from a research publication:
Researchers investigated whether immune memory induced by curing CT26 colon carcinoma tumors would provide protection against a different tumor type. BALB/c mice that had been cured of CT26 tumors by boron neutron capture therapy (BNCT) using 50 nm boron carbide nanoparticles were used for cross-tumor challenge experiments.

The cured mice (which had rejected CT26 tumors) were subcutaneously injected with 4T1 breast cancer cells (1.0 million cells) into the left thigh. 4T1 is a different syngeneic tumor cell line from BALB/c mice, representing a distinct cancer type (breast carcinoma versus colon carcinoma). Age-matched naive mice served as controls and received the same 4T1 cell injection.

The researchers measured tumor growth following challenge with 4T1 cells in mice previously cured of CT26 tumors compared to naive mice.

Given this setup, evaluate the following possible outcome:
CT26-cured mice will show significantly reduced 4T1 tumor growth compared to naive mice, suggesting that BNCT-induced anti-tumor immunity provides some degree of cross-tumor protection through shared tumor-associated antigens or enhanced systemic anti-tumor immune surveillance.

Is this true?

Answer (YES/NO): YES